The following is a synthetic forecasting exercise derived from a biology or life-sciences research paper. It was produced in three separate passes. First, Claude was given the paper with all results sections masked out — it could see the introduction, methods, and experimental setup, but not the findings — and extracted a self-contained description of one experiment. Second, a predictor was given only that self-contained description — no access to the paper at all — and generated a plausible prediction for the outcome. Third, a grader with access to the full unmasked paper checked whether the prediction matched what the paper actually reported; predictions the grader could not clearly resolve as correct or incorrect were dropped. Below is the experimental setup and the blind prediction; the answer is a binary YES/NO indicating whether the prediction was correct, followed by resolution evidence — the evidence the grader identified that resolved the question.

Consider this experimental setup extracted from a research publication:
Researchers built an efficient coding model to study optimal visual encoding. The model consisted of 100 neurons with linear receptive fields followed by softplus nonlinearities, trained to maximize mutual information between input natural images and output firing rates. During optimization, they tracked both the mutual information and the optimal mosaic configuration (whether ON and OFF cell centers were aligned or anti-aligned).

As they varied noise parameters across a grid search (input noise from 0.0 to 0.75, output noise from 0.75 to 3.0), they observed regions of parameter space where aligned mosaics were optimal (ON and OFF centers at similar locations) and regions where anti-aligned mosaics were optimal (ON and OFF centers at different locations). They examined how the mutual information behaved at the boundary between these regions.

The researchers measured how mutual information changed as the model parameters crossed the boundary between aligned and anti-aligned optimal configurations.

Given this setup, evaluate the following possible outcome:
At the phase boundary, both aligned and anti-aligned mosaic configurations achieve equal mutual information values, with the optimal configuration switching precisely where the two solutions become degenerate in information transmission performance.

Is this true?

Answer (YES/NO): NO